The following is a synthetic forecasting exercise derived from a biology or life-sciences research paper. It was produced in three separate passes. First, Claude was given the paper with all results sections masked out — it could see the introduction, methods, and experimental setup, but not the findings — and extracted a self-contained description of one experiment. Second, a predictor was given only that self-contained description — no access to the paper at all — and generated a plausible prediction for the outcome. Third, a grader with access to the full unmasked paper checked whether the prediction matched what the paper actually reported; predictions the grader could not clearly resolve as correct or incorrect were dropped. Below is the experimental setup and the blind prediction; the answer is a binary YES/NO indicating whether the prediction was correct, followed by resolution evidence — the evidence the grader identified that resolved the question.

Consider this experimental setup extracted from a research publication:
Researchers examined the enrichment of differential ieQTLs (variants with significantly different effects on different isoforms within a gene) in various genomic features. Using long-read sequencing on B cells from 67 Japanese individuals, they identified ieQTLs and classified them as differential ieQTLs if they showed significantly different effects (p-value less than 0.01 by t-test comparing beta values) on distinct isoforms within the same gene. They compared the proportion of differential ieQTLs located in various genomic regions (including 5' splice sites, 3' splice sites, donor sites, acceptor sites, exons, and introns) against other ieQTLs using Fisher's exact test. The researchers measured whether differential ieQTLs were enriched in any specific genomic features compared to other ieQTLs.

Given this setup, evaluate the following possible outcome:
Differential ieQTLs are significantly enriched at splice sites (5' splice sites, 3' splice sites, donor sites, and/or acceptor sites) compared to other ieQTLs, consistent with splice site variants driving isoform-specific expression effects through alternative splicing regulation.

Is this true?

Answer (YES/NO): YES